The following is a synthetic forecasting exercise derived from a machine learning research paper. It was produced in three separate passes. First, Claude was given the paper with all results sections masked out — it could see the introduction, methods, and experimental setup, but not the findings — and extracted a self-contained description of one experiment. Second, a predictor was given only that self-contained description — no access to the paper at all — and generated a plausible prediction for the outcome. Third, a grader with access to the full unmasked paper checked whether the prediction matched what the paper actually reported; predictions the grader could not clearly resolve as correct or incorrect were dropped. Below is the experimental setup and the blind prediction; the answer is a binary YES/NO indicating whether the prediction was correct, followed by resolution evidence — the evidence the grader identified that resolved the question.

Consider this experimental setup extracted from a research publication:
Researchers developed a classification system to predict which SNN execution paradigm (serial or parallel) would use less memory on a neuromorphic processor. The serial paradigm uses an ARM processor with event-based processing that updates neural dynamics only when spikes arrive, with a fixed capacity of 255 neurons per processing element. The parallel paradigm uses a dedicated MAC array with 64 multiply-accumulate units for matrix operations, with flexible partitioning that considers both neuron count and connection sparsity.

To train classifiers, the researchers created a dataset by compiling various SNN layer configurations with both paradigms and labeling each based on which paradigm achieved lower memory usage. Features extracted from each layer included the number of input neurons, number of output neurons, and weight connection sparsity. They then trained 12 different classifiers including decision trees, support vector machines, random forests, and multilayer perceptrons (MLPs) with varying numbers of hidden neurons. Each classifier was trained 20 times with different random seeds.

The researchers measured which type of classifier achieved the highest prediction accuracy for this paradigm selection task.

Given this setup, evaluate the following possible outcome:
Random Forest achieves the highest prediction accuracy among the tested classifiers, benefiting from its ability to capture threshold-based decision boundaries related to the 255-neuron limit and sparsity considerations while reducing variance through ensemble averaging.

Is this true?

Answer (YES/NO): NO